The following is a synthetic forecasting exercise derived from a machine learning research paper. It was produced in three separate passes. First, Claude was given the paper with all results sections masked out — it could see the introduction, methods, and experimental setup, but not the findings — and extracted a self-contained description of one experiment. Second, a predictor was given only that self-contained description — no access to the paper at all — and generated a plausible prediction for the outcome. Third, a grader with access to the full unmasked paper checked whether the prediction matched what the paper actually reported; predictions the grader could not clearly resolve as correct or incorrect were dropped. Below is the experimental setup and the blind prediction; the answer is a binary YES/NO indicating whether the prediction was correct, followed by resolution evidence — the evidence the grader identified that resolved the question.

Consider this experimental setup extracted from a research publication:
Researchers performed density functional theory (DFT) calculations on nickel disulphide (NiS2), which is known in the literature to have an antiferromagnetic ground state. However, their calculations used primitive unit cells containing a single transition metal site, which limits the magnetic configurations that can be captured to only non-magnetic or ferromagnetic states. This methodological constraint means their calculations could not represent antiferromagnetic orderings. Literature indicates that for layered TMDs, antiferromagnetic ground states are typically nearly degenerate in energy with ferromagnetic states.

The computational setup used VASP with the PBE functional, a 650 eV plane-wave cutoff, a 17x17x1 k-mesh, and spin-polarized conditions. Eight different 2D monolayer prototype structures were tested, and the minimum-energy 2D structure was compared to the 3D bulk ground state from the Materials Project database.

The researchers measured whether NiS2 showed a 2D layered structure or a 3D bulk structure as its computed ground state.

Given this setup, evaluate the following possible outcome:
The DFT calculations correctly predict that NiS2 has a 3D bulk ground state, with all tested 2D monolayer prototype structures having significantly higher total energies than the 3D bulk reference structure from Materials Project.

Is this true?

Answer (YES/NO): NO